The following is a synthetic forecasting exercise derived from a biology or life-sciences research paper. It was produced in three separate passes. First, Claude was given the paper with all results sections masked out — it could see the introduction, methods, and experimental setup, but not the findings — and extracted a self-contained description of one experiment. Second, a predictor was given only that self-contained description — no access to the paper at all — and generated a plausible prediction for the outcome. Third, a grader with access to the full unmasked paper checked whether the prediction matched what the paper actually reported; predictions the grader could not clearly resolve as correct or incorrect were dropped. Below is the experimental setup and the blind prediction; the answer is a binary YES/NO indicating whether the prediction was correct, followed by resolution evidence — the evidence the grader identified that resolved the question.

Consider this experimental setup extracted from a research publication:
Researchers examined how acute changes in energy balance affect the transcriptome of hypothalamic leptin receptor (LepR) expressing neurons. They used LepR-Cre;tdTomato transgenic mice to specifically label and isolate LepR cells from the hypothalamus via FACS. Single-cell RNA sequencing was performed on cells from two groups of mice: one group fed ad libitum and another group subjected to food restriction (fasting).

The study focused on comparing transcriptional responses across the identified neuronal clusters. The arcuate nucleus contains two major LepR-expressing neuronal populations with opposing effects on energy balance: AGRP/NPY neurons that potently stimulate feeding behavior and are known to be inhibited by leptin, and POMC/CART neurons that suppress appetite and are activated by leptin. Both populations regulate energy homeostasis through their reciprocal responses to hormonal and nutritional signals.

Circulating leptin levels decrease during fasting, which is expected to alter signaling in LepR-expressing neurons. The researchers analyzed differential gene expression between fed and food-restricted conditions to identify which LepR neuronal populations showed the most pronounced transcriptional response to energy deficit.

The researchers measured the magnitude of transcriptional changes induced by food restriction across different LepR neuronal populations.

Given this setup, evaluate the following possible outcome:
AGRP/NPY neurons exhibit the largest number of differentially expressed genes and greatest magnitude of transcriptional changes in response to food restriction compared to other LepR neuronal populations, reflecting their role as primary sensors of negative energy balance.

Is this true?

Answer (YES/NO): YES